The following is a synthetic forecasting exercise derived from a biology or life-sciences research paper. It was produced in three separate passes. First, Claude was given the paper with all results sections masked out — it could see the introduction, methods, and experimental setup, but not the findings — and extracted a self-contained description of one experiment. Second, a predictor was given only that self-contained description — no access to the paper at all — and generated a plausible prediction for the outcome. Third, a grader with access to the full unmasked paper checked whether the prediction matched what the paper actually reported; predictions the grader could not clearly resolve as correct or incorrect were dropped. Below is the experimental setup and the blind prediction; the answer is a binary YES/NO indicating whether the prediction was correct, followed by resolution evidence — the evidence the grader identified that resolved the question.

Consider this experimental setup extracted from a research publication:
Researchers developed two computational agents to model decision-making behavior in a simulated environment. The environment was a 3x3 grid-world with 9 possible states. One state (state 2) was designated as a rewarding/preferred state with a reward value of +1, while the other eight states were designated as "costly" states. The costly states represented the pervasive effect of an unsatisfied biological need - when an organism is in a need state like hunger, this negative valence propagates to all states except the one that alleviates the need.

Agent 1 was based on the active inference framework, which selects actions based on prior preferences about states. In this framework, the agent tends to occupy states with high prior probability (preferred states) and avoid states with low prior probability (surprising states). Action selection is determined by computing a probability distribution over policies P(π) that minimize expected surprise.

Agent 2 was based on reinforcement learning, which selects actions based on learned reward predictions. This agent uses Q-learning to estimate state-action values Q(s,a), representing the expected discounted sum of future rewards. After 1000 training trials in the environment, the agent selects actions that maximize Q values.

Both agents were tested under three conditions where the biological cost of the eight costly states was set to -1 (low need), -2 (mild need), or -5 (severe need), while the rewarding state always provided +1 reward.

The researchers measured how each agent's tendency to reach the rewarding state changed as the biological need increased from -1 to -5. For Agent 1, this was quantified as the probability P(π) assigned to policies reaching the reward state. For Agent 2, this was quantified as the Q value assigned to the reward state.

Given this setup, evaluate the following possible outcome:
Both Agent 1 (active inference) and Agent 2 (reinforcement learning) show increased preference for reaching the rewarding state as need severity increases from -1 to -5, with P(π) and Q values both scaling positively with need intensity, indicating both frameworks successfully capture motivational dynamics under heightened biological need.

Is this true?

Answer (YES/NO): NO